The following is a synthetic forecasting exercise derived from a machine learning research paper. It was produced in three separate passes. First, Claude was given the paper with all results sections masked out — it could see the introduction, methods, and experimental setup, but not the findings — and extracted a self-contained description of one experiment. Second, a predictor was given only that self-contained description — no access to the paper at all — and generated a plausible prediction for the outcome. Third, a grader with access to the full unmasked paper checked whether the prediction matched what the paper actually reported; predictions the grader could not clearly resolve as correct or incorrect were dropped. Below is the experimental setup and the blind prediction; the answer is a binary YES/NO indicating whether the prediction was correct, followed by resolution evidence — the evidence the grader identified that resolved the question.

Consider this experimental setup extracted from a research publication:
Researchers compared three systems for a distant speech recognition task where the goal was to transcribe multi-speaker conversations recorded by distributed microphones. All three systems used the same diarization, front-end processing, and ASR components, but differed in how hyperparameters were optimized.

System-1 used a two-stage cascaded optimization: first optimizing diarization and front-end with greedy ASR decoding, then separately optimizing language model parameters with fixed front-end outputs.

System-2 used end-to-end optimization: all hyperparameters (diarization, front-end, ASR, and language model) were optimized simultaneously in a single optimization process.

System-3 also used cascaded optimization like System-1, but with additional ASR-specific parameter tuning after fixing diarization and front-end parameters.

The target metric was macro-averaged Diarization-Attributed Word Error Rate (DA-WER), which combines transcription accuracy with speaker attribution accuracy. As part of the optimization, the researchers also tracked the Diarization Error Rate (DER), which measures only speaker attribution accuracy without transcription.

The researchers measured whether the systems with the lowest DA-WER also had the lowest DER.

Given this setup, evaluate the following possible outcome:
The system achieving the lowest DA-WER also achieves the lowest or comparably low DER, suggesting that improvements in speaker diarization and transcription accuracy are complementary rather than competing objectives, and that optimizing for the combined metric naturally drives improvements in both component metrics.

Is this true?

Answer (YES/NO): NO